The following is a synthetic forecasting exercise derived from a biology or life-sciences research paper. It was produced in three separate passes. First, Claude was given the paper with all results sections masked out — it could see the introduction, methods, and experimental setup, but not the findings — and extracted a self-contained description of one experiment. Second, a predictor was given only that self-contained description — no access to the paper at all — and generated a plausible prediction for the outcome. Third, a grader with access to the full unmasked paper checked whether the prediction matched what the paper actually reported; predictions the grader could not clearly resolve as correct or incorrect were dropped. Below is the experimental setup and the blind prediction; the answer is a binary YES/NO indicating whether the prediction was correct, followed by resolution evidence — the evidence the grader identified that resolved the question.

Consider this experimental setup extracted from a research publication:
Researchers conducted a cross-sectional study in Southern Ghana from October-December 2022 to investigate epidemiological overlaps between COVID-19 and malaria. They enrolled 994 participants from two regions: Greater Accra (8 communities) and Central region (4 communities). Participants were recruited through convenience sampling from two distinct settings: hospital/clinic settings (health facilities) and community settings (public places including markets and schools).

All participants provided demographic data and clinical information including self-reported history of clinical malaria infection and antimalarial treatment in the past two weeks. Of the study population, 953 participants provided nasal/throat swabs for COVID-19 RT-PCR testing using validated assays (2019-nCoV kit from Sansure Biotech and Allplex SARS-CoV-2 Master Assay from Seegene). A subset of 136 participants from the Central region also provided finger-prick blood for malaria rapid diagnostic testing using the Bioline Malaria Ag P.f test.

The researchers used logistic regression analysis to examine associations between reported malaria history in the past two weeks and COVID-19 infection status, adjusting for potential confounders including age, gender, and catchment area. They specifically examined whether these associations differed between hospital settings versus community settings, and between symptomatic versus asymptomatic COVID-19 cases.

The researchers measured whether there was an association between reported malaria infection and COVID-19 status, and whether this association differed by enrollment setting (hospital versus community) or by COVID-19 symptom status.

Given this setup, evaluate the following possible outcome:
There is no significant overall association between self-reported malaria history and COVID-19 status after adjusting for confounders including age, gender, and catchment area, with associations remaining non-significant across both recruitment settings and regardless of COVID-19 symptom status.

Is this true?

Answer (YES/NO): NO